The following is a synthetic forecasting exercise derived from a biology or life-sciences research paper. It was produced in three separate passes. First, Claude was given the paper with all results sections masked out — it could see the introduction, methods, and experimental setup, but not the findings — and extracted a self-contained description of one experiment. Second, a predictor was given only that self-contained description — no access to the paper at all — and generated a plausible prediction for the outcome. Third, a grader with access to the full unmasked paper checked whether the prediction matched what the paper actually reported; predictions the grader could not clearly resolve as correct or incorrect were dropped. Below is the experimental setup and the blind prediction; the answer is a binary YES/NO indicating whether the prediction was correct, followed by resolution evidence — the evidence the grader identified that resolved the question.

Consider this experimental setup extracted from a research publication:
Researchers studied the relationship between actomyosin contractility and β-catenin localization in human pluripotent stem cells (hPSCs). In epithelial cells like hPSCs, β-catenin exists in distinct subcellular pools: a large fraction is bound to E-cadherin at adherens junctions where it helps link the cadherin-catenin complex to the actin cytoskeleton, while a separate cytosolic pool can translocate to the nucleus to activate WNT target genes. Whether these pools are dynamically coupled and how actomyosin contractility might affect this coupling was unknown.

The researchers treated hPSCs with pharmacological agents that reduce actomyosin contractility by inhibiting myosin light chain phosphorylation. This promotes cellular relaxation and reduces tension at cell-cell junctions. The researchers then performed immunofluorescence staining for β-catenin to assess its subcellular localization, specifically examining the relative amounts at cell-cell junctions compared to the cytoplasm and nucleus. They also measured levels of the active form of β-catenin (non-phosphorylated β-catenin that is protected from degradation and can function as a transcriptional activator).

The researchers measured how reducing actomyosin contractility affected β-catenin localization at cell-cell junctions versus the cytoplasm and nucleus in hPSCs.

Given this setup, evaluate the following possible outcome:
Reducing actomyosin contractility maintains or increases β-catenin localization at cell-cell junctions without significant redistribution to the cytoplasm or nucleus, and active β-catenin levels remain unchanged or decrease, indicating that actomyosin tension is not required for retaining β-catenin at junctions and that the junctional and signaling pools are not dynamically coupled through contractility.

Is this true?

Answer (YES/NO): NO